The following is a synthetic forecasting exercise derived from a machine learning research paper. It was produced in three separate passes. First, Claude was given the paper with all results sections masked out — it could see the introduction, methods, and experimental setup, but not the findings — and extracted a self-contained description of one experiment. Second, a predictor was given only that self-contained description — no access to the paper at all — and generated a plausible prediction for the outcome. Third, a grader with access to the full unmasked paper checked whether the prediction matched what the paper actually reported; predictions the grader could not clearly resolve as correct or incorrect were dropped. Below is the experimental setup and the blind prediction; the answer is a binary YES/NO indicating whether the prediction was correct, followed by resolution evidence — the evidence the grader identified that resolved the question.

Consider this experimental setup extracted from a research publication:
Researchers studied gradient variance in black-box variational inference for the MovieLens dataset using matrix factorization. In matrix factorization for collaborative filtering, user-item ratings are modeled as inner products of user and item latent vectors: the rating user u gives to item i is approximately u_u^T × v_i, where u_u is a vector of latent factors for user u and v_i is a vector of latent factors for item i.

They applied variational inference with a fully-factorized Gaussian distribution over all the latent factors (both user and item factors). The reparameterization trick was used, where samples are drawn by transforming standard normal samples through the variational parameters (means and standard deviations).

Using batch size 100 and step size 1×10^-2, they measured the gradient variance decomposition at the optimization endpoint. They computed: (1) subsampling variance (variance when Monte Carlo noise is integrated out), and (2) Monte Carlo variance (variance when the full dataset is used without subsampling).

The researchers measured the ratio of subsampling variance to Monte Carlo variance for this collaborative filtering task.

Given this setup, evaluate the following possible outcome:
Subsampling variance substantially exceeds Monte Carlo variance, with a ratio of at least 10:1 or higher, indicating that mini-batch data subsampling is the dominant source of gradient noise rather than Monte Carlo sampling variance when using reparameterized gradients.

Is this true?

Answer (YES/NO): YES